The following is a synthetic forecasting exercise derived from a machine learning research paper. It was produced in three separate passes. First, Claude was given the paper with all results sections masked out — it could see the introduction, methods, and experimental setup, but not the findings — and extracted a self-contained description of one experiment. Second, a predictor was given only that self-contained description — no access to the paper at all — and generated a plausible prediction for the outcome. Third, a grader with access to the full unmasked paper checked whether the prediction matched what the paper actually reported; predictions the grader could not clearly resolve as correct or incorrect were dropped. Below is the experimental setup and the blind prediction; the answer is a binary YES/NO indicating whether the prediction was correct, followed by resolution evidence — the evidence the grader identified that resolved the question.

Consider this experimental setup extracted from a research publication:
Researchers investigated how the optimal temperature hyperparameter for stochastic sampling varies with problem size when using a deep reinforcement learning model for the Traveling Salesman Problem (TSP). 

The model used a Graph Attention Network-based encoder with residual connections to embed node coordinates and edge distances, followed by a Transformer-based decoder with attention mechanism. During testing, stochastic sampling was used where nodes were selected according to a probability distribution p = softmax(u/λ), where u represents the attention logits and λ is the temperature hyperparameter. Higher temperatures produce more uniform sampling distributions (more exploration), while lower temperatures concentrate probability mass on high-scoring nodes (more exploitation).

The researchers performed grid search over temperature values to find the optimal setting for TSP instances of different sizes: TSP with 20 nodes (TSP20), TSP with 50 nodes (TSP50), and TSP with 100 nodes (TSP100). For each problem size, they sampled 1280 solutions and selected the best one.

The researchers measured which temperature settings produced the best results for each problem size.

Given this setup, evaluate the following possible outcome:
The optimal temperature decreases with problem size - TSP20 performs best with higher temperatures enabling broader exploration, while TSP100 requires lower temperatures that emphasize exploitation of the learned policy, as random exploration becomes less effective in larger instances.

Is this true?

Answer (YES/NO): NO